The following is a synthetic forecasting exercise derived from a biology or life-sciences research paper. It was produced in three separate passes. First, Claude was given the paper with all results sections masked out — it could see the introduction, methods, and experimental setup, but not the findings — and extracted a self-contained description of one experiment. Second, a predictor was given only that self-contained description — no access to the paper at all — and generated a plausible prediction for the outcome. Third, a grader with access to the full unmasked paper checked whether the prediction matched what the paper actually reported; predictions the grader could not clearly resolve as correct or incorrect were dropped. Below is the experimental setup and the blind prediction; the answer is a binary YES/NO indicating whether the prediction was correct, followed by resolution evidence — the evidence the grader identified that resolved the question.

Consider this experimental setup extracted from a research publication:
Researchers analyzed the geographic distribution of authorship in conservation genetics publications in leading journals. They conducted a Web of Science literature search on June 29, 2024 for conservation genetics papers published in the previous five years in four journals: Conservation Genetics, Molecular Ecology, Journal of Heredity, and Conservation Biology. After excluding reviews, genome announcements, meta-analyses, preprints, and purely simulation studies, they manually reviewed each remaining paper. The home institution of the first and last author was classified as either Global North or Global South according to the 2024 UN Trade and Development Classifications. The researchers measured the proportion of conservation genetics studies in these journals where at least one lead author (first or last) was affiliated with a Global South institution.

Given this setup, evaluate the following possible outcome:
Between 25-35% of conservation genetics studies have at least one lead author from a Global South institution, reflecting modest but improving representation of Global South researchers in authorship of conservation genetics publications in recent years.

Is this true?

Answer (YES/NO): NO